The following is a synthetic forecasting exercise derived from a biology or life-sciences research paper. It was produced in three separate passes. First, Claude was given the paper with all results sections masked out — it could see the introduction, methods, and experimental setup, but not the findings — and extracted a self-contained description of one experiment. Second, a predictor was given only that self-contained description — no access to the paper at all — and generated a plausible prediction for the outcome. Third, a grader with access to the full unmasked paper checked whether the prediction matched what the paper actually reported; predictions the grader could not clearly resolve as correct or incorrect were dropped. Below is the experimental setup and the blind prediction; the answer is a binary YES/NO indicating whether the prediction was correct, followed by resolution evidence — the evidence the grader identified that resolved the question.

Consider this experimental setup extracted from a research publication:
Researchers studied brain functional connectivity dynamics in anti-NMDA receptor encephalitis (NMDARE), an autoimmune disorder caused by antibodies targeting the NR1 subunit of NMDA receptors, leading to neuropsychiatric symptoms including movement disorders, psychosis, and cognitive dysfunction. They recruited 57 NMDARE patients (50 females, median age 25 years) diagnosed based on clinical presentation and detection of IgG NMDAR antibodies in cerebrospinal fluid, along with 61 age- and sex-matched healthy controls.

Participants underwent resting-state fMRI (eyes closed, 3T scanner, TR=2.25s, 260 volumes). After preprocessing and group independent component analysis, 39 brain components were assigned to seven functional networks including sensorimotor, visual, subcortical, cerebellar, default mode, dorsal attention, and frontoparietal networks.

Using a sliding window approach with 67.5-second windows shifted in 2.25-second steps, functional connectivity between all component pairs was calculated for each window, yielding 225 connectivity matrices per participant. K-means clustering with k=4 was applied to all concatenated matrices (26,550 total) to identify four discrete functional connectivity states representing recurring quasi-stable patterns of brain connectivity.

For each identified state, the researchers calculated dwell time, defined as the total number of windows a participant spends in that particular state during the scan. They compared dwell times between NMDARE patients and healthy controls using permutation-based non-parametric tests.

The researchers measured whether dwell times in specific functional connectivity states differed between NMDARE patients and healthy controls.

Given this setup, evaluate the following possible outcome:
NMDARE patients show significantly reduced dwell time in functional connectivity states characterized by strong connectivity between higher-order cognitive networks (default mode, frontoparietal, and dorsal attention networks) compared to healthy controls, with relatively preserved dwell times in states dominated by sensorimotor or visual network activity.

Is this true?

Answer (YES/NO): NO